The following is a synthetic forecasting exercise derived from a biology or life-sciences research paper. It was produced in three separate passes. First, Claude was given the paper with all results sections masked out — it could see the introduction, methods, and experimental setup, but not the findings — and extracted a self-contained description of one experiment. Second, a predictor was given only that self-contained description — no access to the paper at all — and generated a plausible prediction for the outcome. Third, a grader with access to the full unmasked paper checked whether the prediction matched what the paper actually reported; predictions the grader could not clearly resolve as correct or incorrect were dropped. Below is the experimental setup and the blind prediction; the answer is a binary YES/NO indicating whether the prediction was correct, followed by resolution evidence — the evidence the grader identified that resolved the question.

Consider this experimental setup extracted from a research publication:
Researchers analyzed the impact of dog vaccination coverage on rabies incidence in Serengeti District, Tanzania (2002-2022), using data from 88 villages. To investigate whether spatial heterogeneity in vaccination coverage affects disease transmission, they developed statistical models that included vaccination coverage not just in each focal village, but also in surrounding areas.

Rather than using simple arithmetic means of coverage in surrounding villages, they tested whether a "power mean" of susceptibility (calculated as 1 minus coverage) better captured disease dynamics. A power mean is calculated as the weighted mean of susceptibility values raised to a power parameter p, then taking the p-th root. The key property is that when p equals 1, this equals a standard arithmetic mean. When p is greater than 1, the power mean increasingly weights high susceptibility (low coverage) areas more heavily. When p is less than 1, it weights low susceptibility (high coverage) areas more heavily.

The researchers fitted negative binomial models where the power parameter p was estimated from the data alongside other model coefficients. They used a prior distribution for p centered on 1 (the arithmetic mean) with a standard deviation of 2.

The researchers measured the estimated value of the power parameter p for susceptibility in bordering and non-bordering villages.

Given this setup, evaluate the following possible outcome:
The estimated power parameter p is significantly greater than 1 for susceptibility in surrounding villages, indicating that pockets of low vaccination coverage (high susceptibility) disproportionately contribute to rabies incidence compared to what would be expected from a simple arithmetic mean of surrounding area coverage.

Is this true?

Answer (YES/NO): YES